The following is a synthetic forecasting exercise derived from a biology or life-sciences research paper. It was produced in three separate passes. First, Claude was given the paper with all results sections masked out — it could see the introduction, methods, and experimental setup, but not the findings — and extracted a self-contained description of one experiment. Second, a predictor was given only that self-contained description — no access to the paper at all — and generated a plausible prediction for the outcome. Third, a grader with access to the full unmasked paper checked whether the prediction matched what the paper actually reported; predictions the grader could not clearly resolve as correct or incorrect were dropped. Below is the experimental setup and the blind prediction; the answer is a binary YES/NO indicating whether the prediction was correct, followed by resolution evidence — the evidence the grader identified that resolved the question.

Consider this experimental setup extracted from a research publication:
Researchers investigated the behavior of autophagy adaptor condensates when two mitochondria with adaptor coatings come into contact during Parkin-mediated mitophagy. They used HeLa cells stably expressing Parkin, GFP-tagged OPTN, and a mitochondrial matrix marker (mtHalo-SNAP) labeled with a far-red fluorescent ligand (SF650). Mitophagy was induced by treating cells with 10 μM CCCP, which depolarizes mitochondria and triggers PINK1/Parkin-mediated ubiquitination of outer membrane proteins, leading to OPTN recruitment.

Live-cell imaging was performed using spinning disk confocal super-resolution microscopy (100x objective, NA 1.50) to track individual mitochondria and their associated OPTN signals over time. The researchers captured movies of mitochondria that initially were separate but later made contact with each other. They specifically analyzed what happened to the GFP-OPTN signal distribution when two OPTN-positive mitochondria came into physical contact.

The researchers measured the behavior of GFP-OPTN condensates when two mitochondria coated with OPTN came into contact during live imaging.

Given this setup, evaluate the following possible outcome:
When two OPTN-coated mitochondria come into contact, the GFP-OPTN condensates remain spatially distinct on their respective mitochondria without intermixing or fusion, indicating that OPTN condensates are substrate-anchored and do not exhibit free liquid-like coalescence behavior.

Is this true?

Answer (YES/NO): NO